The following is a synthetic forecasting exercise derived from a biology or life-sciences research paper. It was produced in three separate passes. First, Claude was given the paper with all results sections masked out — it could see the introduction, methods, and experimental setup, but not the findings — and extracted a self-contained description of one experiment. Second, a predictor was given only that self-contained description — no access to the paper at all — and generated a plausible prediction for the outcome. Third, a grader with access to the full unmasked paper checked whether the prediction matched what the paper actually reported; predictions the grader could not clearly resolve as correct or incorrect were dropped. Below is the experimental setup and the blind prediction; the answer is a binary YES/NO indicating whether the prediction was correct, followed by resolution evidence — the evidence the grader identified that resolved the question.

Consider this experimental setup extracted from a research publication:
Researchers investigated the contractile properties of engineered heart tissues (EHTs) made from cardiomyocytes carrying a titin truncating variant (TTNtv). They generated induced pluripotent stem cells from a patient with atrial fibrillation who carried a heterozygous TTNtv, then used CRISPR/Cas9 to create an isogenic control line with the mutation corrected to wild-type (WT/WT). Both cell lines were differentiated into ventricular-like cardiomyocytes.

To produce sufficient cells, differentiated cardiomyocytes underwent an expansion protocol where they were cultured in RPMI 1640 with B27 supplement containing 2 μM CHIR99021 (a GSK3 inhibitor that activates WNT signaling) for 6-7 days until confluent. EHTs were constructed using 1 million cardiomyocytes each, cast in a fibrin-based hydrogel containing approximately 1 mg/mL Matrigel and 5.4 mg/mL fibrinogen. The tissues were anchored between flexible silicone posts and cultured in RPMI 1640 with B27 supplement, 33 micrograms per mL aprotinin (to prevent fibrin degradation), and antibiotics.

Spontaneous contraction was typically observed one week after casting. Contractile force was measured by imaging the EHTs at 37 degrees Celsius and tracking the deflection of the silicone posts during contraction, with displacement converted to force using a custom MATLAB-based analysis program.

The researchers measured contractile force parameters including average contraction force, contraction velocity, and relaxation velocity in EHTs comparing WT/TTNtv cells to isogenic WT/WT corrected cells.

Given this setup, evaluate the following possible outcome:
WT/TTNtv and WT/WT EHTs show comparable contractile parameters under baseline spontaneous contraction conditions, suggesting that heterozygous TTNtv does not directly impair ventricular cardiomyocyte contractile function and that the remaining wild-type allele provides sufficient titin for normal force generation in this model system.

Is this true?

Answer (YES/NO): YES